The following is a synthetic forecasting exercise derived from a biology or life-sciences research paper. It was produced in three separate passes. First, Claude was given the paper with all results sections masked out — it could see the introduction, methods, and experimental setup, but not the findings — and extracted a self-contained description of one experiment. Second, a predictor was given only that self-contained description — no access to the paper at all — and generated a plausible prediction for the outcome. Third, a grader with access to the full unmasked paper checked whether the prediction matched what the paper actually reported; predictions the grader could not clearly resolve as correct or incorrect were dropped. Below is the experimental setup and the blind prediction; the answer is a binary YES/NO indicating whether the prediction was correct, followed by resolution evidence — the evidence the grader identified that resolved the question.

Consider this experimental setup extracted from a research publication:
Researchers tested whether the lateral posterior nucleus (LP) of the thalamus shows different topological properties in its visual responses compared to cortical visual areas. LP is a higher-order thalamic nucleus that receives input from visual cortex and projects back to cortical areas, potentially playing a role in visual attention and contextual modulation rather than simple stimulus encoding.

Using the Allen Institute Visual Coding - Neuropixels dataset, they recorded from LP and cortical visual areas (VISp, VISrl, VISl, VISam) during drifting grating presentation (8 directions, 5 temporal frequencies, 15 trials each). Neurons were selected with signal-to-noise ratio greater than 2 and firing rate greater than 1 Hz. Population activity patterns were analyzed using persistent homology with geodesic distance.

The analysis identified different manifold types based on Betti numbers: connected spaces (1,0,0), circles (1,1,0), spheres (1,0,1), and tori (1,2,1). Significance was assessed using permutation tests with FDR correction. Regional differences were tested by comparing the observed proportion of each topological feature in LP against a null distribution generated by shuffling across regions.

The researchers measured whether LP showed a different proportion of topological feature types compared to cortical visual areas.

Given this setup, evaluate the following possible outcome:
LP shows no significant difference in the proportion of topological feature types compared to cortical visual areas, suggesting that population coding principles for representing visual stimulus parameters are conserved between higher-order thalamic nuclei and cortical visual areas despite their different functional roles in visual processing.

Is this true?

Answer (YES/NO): NO